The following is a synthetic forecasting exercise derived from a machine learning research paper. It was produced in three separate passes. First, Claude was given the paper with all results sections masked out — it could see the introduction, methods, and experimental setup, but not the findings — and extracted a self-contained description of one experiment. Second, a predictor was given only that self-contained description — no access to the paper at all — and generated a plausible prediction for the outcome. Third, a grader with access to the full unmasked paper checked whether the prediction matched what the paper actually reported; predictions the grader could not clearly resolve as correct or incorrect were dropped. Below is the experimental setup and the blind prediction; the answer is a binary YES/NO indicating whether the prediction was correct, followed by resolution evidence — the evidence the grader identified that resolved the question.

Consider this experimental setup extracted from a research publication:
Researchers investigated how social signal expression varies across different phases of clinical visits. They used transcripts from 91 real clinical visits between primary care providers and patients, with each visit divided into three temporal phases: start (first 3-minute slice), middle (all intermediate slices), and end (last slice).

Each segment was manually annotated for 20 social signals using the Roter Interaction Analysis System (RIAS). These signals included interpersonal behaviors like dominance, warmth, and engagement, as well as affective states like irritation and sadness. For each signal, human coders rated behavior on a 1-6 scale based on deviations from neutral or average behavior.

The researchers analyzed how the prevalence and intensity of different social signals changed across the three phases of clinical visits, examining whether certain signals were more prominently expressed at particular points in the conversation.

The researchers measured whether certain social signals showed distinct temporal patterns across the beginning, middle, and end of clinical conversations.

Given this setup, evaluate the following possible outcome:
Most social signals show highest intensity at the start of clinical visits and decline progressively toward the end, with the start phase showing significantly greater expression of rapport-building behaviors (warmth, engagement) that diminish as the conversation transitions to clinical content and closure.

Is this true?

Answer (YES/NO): NO